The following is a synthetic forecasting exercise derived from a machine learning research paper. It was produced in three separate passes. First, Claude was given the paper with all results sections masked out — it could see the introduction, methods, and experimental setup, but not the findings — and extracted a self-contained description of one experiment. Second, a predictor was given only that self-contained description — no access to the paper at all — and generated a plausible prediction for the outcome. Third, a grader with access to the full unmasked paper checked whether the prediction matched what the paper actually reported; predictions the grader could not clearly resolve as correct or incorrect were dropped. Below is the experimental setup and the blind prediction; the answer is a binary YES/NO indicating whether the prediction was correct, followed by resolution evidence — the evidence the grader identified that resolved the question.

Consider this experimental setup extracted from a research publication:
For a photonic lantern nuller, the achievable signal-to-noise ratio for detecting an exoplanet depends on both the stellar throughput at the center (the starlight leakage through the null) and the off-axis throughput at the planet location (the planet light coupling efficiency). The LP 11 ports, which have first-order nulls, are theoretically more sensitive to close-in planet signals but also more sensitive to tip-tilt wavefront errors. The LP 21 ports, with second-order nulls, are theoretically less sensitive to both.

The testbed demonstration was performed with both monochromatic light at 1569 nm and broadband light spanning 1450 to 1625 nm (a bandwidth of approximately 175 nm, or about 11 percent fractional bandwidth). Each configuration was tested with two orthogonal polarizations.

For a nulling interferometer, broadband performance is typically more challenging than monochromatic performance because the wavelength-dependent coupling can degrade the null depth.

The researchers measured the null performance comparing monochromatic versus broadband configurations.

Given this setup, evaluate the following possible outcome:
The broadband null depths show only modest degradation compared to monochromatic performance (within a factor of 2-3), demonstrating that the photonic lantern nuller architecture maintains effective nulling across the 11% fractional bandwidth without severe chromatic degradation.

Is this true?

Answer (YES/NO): YES